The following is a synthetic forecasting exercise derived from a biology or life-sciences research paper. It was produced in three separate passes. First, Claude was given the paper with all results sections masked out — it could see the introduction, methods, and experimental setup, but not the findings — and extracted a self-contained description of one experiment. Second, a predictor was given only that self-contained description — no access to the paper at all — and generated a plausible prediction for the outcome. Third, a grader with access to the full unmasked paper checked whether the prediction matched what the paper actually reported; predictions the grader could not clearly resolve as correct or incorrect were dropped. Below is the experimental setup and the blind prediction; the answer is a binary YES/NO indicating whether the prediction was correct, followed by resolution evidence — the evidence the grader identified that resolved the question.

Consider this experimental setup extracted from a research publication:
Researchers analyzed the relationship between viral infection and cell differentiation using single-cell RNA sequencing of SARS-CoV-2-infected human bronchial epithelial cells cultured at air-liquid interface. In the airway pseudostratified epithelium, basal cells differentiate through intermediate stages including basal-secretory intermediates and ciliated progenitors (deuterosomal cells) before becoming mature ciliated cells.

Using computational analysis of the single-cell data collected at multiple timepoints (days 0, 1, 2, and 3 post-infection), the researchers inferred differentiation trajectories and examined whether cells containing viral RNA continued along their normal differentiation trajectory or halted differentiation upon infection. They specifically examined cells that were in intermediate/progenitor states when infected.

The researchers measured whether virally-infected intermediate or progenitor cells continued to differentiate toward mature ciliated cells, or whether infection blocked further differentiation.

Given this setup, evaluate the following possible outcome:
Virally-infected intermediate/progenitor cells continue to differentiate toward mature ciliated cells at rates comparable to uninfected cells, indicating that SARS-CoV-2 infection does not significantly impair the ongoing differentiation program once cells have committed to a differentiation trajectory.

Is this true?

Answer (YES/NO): YES